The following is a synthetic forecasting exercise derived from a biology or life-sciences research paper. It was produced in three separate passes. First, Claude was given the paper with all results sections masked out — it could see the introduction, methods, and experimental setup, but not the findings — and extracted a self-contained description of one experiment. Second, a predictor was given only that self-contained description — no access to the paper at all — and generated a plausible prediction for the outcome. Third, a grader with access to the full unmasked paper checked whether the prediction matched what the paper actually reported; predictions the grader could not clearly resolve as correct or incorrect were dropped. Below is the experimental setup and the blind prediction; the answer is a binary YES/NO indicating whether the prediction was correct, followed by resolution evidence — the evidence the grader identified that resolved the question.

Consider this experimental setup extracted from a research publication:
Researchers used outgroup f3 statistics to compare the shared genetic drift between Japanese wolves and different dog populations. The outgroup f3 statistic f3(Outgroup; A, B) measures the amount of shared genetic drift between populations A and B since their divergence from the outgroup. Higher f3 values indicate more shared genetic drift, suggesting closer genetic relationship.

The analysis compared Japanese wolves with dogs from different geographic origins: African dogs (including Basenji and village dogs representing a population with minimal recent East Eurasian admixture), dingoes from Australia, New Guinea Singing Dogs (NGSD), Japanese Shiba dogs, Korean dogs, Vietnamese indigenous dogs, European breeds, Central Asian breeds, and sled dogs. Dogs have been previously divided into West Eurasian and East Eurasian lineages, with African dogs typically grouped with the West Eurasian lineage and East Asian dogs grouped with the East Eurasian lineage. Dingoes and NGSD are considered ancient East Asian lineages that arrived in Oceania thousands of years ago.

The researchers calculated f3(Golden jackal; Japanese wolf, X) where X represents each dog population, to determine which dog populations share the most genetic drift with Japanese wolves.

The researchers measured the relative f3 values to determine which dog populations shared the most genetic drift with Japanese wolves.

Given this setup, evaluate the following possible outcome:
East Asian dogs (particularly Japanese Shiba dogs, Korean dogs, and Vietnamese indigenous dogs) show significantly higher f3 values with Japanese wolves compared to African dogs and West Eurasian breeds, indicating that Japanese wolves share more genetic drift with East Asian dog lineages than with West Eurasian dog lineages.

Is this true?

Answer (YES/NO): NO